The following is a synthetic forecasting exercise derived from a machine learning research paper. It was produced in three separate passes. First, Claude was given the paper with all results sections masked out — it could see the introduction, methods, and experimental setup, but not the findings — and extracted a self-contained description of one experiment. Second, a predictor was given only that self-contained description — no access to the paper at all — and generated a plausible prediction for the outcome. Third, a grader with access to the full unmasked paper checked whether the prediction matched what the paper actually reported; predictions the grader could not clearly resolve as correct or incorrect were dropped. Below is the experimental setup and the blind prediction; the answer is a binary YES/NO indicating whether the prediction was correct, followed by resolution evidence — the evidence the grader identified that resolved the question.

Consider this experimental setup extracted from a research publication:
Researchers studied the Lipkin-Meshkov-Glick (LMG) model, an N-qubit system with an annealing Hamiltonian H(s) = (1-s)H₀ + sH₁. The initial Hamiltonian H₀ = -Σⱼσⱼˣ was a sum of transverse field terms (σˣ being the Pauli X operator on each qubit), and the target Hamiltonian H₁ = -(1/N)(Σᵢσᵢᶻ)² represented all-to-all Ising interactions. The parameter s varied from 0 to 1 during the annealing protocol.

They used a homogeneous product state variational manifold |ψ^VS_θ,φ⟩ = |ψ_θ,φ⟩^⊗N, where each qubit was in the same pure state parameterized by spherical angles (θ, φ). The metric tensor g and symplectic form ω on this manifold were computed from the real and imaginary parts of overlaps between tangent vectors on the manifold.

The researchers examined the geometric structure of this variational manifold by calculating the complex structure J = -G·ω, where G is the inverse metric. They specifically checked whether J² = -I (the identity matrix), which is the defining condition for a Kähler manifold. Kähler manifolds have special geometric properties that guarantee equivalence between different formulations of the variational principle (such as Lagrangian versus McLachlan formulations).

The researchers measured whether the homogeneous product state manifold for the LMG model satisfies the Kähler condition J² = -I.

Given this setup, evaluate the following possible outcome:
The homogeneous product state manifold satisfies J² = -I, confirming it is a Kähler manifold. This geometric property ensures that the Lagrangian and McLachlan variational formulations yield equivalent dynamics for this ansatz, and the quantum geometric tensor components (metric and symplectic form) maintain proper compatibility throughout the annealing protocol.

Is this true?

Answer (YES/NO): YES